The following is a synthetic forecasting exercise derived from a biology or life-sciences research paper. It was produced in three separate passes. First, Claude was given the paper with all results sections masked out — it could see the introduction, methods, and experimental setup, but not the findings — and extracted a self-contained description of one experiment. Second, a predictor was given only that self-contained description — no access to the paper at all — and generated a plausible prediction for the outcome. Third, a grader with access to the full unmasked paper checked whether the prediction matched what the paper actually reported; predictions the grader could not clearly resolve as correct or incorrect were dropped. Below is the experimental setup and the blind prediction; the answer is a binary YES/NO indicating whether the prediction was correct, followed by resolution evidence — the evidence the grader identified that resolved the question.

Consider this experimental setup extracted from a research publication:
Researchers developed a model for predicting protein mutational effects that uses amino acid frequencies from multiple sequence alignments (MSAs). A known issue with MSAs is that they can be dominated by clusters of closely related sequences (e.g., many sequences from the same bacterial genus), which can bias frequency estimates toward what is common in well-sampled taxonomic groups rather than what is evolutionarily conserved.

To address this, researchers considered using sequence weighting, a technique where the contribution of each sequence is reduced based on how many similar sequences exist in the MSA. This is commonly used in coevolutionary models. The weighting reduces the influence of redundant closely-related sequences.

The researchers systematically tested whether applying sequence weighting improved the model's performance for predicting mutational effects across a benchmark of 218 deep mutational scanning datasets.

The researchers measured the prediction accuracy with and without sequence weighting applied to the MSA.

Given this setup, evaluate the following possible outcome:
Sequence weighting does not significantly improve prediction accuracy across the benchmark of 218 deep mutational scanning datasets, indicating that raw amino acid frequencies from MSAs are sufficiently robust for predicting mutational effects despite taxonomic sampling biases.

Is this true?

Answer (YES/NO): NO